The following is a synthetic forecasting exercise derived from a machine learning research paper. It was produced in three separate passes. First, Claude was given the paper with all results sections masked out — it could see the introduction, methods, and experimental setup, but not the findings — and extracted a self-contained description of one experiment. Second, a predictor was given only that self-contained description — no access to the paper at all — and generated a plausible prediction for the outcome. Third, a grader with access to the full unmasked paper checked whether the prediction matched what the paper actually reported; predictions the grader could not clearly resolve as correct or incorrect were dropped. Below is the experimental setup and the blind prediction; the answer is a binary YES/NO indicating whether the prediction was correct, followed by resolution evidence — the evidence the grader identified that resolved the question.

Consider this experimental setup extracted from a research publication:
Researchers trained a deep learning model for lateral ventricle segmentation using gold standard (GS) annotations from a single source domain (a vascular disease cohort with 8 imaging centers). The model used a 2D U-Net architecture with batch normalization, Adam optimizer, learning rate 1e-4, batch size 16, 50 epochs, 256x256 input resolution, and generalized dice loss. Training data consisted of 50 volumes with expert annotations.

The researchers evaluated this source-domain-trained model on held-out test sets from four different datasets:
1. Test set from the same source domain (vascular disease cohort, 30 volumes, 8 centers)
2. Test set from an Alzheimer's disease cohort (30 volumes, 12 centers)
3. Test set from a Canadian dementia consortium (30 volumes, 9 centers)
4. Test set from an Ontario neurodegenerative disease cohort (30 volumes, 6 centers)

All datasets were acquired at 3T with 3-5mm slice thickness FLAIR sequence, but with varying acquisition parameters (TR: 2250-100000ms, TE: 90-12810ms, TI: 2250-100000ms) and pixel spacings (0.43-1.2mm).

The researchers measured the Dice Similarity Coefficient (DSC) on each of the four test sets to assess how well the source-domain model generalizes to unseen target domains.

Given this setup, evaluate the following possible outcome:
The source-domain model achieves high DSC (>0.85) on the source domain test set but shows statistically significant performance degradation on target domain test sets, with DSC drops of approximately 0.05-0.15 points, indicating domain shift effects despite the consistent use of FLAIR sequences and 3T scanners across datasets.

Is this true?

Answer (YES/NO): NO